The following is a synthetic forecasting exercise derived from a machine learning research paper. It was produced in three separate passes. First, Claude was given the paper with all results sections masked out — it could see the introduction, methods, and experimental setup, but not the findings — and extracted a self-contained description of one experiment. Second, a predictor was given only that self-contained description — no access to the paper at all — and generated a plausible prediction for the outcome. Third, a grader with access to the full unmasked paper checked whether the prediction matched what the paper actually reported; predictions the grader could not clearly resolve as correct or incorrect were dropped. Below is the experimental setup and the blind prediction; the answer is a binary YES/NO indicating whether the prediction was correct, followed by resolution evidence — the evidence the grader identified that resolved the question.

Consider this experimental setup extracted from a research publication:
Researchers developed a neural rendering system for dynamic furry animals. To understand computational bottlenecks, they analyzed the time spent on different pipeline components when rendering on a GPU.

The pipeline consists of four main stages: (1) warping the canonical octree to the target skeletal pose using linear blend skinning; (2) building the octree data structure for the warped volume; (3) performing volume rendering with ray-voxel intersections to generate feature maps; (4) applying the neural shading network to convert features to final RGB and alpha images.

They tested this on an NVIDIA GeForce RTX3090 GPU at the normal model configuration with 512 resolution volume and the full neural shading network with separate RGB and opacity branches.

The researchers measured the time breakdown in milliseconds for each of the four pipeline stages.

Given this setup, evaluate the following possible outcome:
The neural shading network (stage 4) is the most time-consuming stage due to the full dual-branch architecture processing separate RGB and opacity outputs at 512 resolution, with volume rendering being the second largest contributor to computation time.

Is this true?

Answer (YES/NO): NO